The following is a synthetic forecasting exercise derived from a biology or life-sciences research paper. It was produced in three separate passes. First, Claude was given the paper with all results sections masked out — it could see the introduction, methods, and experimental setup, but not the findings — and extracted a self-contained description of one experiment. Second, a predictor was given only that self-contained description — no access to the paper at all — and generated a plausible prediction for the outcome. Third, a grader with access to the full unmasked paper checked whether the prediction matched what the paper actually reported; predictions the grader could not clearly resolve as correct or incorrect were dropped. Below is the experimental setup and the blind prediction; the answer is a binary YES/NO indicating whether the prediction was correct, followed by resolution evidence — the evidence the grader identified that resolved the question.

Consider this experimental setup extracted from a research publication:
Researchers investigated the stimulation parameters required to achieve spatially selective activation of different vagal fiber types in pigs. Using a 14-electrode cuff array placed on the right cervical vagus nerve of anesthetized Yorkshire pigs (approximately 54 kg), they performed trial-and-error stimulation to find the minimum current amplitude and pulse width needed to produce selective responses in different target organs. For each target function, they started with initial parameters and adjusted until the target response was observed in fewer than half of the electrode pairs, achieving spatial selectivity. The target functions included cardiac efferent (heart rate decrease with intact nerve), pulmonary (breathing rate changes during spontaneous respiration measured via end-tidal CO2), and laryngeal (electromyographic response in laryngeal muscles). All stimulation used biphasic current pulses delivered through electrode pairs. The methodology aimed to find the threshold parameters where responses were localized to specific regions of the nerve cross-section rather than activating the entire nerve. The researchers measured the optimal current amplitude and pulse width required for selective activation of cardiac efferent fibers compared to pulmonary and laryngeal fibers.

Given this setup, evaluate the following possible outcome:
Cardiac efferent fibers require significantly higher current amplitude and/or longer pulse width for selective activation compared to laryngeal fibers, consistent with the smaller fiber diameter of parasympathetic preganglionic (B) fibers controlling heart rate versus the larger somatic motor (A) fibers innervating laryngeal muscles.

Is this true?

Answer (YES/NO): YES